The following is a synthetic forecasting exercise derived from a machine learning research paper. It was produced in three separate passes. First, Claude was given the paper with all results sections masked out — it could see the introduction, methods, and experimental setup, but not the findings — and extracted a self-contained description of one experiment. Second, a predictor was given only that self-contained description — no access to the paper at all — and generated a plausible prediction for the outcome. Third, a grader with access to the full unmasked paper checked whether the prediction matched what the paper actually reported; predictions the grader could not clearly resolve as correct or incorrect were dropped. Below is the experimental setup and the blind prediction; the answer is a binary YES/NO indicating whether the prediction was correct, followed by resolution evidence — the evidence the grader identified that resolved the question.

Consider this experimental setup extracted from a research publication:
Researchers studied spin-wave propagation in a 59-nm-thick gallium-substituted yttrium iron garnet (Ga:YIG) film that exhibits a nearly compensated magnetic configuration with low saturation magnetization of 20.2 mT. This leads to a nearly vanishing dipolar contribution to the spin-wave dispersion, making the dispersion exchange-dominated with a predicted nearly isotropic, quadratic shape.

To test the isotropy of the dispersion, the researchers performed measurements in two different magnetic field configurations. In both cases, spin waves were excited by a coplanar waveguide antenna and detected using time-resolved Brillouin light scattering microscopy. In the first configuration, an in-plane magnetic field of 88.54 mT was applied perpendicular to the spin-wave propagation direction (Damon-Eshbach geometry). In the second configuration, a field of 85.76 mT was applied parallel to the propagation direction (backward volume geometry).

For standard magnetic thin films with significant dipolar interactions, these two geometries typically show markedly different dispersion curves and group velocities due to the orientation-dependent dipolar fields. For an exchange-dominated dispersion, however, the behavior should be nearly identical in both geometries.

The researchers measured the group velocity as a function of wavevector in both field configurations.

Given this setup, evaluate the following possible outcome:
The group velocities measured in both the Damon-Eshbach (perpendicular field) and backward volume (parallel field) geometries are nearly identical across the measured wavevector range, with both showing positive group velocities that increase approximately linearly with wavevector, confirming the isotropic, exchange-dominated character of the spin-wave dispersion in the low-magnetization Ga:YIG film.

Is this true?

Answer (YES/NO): YES